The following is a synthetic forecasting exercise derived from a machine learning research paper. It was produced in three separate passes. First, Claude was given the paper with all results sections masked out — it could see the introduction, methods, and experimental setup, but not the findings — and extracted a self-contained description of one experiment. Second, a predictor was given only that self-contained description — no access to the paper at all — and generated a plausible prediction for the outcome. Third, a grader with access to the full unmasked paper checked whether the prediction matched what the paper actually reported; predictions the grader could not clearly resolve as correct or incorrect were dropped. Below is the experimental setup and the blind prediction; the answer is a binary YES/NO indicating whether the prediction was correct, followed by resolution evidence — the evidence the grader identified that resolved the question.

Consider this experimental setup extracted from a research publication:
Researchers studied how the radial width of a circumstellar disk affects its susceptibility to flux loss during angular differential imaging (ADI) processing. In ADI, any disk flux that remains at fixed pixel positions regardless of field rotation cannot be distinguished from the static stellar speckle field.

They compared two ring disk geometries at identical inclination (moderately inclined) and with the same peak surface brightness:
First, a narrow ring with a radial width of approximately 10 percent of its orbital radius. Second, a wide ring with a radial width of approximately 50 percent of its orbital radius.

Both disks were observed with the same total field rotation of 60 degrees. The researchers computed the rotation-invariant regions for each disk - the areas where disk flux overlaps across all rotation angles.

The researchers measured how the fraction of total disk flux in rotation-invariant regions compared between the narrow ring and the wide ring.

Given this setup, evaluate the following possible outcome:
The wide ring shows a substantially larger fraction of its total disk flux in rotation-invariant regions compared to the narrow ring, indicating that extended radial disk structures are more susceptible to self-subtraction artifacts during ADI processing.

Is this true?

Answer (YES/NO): YES